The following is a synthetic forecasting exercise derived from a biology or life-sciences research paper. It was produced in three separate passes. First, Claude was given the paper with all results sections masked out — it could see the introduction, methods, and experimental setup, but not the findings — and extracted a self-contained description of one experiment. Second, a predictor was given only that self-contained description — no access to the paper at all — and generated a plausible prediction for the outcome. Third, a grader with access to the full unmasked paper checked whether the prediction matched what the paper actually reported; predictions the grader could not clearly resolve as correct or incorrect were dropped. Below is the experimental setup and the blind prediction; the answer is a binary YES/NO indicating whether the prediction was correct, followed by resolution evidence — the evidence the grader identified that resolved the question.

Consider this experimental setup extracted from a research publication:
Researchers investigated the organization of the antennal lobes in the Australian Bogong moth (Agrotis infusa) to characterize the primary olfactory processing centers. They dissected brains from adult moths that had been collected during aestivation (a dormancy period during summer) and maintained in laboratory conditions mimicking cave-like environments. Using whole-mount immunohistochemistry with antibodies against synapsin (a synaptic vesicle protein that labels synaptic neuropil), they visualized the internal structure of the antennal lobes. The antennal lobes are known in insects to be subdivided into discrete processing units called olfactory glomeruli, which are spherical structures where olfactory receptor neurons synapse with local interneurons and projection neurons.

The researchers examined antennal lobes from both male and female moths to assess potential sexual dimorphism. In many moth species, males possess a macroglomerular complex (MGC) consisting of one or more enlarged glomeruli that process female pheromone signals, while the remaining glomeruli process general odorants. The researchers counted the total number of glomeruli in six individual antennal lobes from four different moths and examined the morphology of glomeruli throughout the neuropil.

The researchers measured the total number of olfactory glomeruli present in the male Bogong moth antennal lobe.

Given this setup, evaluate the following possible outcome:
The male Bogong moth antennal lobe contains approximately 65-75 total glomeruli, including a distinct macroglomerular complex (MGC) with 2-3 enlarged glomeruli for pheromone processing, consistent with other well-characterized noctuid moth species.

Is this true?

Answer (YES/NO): YES